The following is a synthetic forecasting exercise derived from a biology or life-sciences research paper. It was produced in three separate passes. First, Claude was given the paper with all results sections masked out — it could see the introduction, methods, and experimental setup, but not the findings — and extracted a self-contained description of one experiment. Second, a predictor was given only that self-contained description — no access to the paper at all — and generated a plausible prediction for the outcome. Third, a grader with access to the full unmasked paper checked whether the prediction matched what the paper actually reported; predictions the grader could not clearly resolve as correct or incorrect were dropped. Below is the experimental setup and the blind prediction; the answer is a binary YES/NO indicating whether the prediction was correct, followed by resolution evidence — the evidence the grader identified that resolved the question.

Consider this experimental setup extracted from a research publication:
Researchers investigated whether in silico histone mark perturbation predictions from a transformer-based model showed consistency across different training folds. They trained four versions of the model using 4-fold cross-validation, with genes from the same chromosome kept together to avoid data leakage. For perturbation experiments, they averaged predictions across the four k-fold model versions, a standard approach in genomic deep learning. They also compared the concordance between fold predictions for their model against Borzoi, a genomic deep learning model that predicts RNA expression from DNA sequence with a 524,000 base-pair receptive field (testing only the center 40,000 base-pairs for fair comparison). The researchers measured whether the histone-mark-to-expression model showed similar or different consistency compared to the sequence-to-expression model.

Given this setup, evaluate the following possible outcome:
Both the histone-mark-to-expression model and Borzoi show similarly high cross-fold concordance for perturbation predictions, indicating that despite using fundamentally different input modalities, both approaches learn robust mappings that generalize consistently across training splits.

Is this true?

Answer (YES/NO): YES